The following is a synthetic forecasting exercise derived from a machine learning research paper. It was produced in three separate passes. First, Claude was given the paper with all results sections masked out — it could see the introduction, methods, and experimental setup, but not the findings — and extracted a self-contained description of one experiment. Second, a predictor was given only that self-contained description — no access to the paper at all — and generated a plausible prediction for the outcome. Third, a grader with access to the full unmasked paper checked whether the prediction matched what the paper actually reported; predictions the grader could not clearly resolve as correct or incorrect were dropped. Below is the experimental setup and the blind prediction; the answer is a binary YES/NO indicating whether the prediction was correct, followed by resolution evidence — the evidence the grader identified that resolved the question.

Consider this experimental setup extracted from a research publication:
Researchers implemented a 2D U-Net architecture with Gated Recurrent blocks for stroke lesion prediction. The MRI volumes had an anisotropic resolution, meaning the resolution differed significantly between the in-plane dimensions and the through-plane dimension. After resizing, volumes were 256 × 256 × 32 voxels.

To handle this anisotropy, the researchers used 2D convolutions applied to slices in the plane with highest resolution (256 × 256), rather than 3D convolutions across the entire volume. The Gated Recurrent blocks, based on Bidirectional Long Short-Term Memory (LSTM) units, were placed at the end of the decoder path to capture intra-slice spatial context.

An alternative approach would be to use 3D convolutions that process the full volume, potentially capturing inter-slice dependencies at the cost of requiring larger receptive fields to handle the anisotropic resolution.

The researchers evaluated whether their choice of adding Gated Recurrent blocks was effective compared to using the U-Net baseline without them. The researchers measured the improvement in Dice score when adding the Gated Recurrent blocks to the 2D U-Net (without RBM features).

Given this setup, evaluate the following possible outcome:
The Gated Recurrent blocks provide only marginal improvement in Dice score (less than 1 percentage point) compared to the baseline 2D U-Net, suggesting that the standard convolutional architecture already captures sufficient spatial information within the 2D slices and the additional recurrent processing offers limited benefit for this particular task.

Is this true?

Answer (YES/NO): NO